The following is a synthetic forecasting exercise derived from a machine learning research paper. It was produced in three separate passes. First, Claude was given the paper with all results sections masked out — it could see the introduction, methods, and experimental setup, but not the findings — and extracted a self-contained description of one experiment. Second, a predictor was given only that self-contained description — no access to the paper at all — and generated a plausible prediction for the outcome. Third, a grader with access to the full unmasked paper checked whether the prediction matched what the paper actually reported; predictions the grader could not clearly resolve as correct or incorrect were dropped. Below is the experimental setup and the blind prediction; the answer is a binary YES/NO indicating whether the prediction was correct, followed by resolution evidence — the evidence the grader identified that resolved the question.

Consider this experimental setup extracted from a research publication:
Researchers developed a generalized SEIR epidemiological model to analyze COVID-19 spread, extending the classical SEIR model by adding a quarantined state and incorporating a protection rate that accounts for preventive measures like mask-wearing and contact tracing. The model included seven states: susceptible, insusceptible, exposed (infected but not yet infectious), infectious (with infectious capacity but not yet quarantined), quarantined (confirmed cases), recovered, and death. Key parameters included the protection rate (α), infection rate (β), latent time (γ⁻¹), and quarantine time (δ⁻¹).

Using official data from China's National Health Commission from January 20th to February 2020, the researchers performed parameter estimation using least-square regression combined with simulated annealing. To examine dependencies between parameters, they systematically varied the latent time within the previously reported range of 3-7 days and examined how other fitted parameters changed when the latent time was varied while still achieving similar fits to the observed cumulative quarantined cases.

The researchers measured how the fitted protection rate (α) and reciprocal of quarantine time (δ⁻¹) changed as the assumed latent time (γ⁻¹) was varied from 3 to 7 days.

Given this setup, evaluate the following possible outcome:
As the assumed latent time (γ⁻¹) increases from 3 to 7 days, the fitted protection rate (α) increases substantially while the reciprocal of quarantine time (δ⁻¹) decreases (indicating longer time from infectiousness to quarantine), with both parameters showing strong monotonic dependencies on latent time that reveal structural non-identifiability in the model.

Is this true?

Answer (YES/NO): NO